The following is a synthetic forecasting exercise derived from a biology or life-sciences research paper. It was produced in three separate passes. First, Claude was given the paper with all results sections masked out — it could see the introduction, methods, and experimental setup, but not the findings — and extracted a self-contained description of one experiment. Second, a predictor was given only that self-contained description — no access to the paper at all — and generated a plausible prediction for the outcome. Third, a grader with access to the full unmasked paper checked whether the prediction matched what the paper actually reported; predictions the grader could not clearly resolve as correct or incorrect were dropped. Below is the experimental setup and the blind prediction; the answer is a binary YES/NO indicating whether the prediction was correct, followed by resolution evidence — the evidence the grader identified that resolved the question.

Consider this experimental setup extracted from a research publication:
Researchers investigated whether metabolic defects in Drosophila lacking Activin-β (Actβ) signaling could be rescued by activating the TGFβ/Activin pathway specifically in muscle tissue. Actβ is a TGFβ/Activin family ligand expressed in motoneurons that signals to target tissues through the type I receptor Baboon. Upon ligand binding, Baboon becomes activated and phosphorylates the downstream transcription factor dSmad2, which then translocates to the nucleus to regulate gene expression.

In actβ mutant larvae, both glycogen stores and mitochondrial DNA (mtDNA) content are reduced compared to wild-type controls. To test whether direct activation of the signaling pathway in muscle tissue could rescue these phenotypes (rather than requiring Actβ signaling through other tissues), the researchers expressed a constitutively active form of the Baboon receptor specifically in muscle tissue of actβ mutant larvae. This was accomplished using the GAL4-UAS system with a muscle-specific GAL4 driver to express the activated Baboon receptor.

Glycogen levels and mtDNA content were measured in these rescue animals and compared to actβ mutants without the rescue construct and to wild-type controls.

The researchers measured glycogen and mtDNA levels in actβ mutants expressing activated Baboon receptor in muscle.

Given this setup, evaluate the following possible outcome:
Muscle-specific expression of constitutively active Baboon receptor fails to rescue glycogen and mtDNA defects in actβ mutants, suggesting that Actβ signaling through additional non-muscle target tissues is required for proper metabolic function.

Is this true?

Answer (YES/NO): NO